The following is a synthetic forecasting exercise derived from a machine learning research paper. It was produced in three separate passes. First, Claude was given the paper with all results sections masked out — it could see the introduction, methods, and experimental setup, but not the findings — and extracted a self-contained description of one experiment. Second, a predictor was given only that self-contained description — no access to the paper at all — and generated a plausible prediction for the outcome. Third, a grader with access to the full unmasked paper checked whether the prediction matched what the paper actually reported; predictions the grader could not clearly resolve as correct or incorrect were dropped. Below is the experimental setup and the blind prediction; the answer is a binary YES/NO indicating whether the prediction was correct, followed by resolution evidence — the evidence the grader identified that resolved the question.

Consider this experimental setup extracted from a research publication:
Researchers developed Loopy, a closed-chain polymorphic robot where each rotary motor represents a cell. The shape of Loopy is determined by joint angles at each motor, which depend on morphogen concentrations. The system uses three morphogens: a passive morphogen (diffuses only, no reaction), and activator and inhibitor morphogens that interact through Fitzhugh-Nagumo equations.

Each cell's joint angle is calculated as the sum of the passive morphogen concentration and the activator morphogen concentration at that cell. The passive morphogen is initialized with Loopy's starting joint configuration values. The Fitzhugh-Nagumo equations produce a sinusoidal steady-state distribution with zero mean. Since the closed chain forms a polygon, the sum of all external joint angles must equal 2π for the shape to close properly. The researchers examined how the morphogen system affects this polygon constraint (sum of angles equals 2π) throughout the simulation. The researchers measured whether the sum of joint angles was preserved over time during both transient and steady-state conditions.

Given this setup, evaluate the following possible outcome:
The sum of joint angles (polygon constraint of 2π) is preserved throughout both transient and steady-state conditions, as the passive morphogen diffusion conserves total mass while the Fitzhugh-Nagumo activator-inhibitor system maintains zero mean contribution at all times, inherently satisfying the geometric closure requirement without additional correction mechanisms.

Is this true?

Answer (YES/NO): NO